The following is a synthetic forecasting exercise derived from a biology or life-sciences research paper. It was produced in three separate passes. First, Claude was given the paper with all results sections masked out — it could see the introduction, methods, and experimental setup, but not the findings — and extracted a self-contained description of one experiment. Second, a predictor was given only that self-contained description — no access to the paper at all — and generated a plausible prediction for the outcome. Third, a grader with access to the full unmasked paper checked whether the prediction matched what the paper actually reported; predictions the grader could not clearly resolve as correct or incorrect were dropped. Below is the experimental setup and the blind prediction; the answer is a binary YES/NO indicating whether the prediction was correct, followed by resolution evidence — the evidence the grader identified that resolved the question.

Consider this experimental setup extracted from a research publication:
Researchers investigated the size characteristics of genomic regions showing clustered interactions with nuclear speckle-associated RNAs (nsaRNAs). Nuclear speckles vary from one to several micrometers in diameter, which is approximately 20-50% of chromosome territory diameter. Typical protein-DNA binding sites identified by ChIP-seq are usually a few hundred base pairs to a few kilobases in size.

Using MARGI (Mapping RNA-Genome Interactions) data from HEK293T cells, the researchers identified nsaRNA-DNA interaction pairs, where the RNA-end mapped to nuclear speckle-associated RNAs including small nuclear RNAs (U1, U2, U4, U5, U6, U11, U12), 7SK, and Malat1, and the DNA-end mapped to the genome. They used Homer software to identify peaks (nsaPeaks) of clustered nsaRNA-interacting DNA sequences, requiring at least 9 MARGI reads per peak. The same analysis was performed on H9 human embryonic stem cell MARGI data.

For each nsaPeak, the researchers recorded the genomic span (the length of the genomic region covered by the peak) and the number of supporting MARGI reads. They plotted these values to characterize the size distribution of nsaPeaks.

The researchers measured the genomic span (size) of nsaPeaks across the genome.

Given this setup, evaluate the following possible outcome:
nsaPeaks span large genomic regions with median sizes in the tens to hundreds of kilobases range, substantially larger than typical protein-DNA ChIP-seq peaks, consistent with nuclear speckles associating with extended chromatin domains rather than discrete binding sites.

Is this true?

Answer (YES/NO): YES